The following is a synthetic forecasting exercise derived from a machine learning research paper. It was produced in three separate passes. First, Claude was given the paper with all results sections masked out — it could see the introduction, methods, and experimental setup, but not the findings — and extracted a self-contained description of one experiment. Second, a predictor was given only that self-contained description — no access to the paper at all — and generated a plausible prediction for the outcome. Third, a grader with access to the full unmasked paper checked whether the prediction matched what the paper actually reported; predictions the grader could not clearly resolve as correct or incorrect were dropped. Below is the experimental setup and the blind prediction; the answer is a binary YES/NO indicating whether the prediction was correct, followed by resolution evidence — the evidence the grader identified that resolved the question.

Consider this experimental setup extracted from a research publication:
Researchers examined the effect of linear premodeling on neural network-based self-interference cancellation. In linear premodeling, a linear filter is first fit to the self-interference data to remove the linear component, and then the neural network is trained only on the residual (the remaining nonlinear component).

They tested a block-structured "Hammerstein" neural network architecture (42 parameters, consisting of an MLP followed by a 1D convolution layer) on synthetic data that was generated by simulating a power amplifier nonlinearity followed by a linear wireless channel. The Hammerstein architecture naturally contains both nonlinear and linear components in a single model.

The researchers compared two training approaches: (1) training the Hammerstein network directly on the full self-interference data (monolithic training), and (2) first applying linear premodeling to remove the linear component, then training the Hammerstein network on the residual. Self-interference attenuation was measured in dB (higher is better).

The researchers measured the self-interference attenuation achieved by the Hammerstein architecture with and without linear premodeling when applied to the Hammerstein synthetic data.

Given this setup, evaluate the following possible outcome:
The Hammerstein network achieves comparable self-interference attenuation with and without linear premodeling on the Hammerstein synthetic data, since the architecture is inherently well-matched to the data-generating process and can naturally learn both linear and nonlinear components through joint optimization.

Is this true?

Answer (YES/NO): NO